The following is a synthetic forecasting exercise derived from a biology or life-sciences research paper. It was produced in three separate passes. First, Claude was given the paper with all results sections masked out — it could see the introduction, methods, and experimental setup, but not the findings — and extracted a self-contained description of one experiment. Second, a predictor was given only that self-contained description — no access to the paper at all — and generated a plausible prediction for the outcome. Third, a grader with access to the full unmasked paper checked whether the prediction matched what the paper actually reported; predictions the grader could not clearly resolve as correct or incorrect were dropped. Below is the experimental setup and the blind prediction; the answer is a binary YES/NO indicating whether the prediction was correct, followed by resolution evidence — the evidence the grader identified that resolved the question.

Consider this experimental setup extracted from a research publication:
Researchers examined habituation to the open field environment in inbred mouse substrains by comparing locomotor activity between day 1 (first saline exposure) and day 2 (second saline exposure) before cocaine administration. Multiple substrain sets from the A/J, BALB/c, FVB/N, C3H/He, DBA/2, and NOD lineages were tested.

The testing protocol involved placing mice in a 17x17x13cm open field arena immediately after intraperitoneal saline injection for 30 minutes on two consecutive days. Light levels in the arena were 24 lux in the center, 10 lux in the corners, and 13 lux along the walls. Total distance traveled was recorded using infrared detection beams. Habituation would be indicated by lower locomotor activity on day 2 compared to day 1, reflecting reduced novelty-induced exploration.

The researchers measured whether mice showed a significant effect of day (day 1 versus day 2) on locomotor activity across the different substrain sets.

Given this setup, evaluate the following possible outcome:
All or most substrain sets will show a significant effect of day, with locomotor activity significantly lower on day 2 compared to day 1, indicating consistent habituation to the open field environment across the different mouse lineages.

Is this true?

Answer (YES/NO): NO